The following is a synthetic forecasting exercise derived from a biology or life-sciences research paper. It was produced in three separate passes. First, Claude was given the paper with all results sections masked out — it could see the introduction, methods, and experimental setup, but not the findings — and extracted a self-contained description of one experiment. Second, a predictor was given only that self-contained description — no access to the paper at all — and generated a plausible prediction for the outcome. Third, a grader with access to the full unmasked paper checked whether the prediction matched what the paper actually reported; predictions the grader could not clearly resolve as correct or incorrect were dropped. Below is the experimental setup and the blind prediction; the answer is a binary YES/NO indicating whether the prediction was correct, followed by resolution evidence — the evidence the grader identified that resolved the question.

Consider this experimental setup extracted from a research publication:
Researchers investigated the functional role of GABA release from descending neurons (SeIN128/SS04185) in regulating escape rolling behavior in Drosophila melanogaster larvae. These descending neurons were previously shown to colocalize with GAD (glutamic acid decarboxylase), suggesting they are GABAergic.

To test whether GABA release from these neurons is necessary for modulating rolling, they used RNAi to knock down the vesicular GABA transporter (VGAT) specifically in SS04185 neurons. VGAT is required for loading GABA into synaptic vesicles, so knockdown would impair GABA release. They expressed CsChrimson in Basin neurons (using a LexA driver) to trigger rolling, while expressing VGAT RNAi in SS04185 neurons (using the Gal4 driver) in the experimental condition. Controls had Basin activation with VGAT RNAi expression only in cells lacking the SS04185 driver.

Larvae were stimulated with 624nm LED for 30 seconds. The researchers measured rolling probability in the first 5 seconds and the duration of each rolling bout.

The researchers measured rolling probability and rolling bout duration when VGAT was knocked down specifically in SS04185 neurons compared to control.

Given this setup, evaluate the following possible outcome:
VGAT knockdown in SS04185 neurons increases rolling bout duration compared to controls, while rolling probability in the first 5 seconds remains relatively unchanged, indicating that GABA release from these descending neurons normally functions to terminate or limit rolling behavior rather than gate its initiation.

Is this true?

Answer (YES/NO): NO